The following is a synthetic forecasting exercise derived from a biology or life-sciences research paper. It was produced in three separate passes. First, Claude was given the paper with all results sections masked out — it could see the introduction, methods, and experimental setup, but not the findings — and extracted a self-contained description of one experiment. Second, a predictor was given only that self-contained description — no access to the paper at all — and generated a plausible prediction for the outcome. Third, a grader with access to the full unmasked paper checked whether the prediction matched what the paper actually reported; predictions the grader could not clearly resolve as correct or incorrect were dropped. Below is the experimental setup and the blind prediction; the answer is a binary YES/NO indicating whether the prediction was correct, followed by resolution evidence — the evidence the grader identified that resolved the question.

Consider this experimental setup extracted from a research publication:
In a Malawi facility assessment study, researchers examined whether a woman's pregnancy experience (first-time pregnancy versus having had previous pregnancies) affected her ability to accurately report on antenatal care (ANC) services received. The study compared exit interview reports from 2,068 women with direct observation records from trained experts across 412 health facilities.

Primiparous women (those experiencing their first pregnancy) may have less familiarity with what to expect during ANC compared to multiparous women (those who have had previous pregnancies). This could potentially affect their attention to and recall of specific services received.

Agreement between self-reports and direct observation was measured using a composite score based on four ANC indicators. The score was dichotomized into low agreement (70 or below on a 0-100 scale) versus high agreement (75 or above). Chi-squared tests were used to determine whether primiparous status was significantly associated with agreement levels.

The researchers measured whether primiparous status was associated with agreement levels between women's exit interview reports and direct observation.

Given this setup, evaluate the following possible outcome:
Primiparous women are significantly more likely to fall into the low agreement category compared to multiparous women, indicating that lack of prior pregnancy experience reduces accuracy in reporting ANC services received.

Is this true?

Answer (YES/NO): NO